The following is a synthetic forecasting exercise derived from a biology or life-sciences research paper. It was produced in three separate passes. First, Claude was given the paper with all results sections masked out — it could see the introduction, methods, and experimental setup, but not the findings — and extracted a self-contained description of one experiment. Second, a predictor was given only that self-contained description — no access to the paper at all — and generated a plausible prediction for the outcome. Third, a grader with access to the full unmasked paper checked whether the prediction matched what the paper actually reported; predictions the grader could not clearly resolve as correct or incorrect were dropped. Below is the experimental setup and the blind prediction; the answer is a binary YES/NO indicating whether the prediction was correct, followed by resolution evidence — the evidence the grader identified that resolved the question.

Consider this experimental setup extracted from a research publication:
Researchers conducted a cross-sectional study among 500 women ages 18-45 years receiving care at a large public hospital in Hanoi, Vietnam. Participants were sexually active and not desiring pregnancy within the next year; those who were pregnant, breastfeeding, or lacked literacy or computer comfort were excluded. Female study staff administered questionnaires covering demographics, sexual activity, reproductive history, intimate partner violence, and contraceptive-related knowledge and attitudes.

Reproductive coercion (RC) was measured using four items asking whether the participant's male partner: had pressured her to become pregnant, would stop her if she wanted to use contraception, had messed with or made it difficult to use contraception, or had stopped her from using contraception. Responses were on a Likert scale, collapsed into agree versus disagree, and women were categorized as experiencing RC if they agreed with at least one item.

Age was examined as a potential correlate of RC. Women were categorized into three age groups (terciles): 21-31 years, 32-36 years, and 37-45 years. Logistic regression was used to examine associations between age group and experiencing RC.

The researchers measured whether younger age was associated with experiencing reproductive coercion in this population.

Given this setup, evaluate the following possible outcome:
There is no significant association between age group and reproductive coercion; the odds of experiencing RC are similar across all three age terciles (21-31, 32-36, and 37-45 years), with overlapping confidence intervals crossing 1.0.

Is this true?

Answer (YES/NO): NO